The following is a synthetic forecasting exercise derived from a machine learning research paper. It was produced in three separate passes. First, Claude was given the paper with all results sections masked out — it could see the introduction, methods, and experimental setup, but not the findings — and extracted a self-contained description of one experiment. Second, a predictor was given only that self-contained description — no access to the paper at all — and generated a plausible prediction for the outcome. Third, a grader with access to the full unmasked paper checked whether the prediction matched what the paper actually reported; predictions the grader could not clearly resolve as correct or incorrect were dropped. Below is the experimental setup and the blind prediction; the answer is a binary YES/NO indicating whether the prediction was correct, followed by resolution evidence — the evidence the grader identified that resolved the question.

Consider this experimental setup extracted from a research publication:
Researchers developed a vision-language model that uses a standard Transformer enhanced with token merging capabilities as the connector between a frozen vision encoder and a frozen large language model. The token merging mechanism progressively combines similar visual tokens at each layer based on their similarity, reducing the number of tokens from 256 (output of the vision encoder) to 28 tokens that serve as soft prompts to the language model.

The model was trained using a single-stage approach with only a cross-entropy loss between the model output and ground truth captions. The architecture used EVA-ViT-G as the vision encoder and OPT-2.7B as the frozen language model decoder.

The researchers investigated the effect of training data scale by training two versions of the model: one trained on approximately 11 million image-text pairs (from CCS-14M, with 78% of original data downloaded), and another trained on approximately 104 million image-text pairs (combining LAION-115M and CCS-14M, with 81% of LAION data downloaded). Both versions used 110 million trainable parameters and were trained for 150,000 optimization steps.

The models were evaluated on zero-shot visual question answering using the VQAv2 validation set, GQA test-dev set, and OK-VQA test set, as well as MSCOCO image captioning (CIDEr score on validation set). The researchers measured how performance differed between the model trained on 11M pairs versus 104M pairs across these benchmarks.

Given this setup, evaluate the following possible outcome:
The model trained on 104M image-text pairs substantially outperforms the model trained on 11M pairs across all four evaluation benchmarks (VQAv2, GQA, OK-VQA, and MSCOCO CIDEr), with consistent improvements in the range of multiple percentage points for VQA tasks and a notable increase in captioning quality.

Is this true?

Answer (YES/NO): NO